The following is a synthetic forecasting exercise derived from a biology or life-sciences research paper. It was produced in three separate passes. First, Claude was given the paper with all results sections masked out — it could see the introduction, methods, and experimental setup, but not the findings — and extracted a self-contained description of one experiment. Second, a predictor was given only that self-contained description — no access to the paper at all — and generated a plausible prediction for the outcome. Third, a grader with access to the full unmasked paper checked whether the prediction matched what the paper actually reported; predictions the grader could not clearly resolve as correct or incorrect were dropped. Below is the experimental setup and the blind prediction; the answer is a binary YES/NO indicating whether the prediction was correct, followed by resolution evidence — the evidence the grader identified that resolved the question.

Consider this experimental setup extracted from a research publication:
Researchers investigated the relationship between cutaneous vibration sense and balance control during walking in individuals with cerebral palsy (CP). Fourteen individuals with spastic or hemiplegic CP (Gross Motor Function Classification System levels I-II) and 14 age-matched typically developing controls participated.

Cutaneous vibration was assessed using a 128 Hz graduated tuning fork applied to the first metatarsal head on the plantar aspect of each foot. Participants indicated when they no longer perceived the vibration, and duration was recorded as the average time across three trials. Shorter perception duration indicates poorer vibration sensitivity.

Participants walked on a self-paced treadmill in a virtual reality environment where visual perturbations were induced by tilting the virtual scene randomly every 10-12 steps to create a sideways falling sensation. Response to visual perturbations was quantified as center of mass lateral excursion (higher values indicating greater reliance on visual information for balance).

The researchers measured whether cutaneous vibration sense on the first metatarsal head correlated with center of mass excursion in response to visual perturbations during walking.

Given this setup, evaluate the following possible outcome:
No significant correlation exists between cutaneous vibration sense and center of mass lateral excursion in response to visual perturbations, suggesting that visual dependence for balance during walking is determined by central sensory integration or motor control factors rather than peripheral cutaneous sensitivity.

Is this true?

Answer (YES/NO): NO